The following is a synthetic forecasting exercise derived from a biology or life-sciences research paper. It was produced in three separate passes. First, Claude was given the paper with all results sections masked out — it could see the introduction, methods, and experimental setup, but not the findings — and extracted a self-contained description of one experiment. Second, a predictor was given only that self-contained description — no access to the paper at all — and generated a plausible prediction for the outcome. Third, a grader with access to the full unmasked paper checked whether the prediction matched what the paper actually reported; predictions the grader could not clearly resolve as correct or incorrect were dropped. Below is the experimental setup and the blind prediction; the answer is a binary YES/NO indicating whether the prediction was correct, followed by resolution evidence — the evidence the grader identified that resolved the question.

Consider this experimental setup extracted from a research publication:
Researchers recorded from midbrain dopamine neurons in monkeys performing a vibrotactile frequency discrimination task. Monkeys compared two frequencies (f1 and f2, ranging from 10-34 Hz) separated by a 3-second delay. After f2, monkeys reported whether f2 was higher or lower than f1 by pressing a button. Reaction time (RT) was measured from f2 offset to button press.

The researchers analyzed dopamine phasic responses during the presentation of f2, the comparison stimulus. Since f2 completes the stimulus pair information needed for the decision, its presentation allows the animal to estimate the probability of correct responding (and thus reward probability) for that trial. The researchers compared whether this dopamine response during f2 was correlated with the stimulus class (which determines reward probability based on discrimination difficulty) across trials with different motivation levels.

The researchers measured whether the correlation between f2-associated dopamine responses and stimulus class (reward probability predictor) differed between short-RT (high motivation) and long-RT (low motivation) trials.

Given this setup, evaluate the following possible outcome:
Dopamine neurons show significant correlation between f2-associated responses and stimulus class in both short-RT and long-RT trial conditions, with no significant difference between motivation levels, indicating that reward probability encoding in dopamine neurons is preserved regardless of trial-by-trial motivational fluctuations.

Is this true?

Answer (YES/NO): NO